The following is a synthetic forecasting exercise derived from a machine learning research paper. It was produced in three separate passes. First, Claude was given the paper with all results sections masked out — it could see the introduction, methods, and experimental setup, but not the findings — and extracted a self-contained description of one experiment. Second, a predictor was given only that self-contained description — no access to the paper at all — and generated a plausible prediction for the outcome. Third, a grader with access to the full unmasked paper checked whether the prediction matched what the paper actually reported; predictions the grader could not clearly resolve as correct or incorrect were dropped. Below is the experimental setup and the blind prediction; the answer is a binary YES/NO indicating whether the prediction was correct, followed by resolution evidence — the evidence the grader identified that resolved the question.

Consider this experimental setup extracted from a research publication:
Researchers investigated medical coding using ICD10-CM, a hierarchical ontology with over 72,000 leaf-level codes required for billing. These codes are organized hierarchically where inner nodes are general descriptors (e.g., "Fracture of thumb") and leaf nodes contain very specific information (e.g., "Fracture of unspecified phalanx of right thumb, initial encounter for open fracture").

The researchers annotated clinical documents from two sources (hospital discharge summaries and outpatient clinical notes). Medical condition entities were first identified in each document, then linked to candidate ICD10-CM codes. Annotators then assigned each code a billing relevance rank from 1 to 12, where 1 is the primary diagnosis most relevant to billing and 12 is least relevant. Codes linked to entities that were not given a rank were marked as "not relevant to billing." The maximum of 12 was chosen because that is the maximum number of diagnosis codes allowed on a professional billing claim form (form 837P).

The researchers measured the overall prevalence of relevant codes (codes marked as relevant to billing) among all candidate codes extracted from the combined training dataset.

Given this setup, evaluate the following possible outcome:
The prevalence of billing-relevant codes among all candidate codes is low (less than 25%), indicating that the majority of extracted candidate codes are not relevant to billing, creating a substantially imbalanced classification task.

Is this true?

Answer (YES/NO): YES